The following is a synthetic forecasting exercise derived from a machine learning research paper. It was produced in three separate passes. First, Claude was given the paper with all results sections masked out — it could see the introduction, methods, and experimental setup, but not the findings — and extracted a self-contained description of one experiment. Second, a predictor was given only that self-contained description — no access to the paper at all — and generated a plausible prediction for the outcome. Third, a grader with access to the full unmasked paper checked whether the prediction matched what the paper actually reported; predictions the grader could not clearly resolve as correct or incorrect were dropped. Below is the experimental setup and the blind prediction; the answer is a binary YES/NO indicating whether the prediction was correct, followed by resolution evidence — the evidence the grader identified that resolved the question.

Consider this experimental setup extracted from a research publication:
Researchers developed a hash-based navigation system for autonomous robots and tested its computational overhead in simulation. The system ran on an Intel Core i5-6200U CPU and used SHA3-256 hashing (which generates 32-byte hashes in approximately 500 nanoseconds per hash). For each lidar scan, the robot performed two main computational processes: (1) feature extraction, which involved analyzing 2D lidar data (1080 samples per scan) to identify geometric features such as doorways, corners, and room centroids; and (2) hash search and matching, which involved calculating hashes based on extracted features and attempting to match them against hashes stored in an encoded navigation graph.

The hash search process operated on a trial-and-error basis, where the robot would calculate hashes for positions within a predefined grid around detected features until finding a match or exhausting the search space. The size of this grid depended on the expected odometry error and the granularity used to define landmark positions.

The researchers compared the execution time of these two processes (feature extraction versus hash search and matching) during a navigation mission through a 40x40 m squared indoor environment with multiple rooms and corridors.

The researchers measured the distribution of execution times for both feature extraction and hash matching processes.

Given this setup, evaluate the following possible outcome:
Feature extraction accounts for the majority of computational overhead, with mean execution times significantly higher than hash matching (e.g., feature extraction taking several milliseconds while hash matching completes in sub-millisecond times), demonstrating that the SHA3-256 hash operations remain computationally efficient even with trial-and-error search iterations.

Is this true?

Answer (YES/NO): YES